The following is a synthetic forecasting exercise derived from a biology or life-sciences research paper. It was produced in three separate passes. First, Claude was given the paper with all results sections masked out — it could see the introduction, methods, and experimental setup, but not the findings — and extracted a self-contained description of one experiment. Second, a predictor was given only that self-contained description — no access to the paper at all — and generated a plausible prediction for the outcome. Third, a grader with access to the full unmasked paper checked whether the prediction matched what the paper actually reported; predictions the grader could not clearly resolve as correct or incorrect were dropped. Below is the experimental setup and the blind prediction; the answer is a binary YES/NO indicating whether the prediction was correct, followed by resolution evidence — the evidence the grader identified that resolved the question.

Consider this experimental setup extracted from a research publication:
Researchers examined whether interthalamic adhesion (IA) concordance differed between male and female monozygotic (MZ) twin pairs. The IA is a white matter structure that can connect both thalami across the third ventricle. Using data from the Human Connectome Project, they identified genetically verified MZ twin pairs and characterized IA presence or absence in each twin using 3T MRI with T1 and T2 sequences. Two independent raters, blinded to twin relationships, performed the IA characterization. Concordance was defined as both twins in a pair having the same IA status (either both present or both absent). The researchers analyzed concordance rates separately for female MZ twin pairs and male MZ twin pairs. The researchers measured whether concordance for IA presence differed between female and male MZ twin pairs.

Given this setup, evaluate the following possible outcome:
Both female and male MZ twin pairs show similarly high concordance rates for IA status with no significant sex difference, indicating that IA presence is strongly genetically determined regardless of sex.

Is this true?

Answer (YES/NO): NO